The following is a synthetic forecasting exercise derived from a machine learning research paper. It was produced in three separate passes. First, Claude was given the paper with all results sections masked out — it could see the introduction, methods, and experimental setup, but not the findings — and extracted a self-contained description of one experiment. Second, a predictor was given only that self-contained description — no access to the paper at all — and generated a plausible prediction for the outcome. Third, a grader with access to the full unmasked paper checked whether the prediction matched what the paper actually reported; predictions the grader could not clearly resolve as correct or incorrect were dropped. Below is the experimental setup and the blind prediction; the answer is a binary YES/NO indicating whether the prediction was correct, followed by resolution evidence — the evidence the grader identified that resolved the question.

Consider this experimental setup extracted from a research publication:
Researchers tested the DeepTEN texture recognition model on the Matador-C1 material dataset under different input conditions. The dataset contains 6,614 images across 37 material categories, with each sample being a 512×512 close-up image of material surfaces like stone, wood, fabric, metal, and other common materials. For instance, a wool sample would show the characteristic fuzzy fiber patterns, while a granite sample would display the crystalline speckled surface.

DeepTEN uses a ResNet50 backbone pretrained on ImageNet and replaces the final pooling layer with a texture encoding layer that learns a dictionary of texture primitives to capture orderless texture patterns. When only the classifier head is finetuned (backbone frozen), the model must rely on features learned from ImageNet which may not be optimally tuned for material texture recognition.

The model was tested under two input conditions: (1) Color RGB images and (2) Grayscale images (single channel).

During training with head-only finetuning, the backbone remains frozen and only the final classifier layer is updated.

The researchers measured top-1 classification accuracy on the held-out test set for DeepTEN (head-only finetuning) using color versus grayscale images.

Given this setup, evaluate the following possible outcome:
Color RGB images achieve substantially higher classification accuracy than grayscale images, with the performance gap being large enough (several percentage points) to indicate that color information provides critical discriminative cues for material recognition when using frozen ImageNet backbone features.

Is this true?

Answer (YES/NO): NO